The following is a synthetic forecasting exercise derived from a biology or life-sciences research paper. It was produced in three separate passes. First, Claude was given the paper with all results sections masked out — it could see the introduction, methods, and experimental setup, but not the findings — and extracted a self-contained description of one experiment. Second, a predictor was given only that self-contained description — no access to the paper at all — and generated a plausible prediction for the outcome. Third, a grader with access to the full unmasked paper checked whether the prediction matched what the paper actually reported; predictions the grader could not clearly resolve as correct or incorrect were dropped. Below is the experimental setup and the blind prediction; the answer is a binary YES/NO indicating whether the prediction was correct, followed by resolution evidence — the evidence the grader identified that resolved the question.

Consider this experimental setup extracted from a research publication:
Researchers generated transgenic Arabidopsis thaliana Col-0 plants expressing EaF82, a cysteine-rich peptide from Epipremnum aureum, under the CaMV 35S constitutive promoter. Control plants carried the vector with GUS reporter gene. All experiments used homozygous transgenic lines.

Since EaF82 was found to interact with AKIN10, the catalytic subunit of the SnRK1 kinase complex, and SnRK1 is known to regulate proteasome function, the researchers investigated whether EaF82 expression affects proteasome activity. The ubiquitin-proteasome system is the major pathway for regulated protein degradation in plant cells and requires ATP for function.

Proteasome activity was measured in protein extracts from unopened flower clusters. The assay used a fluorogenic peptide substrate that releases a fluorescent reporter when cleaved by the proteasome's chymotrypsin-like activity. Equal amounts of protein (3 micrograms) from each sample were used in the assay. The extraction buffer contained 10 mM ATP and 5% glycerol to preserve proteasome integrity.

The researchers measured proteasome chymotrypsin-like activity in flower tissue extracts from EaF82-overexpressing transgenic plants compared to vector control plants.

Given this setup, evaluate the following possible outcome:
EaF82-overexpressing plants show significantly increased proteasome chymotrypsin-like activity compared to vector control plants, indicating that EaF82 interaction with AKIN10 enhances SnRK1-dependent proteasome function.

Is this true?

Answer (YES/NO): NO